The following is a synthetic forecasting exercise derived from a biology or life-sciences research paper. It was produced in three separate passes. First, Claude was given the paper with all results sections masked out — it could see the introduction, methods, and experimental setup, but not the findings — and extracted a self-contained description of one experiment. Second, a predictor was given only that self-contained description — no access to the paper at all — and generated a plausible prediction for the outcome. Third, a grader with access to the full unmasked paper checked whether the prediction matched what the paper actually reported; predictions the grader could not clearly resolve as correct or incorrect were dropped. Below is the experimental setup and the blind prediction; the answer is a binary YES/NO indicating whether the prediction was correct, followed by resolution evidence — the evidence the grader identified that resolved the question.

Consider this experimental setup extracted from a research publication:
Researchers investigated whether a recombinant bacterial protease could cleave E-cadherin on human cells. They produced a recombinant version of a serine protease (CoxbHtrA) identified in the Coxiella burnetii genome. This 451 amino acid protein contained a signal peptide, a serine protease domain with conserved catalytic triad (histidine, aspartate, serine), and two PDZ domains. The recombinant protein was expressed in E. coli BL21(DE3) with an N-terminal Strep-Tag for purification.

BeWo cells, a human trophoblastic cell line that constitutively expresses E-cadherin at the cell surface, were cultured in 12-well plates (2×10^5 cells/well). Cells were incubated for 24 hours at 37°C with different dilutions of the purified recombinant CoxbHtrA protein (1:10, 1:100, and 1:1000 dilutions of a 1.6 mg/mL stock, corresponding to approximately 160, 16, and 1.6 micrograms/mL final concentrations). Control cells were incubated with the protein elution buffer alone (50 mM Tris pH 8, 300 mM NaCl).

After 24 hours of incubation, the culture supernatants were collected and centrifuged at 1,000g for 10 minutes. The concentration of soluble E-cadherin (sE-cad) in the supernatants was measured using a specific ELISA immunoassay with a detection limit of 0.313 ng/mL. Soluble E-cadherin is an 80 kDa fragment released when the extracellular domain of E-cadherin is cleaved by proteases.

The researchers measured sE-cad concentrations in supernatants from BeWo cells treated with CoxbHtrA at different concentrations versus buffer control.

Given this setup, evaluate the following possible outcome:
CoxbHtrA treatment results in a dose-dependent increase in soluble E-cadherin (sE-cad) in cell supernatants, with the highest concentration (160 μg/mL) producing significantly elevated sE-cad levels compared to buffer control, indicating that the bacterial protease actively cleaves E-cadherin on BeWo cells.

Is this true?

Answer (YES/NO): YES